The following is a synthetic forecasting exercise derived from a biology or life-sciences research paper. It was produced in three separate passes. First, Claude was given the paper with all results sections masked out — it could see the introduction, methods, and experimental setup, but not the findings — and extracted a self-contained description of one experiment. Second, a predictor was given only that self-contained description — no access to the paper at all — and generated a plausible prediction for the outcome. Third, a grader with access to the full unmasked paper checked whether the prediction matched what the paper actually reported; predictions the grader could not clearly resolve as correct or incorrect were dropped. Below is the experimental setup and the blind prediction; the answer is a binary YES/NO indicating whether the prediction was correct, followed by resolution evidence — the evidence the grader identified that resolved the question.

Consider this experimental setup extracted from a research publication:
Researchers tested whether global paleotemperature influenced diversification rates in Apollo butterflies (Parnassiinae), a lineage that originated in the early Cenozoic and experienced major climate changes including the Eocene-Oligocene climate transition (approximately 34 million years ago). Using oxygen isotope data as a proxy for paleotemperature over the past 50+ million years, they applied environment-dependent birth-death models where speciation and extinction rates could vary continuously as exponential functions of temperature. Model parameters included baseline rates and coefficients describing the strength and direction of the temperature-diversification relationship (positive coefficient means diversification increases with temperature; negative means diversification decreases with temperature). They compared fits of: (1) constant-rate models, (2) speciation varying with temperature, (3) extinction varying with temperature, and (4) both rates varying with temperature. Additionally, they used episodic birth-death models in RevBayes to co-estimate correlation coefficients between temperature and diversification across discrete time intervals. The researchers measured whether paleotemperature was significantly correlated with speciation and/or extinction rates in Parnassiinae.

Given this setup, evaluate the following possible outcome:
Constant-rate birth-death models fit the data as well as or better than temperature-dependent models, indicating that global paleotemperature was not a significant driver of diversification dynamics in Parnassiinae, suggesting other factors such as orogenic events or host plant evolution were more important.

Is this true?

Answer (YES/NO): NO